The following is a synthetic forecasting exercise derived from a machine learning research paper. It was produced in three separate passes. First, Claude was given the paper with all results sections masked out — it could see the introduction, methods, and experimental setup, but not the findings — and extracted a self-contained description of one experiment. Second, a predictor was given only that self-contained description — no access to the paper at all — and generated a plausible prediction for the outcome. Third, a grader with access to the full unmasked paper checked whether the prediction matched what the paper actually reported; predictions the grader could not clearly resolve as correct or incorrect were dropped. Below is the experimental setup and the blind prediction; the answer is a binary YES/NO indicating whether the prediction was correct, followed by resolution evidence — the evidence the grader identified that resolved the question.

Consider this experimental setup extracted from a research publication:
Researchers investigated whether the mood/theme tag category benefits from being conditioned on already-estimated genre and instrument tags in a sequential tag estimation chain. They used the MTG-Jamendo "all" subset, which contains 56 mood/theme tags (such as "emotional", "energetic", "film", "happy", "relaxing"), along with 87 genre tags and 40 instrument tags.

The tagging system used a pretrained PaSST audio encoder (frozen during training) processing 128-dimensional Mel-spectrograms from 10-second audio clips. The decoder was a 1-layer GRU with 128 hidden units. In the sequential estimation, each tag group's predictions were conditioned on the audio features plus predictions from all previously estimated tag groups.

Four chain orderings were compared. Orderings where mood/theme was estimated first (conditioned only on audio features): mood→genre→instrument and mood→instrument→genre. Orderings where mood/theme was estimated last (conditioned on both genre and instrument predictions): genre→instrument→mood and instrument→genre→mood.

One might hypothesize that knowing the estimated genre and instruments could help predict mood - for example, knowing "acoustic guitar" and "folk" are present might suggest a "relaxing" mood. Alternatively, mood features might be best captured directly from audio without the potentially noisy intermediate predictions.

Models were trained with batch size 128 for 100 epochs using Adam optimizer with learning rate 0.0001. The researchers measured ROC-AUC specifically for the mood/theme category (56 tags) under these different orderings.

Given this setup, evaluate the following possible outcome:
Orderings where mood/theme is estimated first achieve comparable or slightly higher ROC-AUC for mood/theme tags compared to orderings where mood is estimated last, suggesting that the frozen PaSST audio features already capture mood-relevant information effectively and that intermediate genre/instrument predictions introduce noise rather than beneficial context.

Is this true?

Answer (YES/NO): YES